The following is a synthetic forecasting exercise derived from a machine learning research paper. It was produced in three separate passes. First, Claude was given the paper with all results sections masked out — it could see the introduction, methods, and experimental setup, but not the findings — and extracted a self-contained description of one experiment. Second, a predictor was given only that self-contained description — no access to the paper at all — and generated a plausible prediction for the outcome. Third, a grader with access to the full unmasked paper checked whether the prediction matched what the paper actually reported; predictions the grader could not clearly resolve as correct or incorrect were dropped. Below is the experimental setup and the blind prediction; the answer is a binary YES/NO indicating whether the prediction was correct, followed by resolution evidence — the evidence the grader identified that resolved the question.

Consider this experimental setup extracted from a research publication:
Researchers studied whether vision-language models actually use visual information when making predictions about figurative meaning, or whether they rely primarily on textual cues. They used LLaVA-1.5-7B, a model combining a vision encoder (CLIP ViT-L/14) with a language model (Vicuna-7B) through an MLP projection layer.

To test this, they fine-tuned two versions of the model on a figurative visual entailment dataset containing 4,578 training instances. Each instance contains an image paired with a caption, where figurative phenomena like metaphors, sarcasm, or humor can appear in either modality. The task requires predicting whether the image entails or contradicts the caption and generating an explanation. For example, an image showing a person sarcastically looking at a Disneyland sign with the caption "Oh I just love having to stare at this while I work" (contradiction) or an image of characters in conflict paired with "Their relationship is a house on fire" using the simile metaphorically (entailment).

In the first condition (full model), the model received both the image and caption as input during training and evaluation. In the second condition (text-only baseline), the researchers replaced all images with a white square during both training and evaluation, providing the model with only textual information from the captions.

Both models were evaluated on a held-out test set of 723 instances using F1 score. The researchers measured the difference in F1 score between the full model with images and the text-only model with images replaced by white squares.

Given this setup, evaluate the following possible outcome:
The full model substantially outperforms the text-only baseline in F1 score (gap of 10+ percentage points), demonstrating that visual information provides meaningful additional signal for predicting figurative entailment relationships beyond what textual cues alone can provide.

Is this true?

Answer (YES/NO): NO